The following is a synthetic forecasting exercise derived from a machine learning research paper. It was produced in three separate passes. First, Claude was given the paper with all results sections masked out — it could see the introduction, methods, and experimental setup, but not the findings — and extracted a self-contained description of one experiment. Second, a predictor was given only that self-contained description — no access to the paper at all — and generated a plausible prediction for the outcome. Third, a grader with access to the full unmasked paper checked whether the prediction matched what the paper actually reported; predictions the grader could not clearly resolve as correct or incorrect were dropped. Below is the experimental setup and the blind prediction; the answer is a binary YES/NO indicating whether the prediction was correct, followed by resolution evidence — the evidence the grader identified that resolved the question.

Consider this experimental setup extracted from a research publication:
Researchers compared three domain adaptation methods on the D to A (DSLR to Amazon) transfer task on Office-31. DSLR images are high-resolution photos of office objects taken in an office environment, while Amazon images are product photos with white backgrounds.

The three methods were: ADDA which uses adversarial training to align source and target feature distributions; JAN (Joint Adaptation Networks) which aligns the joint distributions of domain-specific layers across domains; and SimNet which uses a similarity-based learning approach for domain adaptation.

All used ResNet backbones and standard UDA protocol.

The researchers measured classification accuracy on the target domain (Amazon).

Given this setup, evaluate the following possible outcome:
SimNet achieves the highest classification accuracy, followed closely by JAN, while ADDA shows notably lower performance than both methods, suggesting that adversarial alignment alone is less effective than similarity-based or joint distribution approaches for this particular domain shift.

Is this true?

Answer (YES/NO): NO